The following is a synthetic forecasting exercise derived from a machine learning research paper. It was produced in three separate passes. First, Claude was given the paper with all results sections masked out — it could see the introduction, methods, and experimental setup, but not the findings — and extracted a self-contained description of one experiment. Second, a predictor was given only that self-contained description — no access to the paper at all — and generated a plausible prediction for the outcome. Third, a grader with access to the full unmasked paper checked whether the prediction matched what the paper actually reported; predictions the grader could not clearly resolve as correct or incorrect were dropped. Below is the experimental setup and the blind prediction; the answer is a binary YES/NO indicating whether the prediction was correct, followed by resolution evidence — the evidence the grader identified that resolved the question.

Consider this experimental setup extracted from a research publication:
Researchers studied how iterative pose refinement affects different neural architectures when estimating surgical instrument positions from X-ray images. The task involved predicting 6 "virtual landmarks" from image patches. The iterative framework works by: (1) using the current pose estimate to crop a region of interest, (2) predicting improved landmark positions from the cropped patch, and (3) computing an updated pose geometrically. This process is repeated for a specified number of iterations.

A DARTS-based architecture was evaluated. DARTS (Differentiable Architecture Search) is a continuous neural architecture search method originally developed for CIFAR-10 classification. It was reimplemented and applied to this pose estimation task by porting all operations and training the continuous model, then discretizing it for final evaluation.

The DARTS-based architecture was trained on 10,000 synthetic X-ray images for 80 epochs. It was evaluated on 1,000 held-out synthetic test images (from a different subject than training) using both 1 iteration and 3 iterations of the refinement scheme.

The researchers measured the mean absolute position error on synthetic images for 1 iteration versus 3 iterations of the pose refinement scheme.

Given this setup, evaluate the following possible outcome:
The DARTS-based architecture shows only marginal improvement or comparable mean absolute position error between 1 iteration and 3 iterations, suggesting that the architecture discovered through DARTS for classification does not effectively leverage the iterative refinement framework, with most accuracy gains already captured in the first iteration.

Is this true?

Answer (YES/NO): NO